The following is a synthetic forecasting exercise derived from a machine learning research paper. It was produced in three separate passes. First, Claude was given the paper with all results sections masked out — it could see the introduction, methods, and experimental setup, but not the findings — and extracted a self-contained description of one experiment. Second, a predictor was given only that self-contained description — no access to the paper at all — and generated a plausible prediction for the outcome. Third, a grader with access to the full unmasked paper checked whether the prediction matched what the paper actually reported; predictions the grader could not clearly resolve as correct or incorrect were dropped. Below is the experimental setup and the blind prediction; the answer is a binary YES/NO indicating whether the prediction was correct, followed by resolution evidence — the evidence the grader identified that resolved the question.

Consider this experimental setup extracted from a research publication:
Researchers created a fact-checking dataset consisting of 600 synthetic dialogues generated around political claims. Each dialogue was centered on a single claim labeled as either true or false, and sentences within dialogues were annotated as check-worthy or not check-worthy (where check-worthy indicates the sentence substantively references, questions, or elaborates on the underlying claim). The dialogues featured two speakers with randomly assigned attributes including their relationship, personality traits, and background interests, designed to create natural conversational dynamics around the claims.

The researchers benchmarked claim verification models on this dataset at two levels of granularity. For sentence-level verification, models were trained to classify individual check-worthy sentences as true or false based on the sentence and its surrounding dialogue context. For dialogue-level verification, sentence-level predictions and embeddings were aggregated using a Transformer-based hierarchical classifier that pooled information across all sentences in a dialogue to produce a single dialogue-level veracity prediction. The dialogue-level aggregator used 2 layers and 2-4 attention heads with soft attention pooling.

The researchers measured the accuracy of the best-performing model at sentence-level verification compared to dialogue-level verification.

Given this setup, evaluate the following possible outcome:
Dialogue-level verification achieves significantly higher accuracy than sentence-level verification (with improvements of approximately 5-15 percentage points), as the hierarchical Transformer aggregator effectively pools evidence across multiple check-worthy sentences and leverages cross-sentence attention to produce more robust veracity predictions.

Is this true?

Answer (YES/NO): NO